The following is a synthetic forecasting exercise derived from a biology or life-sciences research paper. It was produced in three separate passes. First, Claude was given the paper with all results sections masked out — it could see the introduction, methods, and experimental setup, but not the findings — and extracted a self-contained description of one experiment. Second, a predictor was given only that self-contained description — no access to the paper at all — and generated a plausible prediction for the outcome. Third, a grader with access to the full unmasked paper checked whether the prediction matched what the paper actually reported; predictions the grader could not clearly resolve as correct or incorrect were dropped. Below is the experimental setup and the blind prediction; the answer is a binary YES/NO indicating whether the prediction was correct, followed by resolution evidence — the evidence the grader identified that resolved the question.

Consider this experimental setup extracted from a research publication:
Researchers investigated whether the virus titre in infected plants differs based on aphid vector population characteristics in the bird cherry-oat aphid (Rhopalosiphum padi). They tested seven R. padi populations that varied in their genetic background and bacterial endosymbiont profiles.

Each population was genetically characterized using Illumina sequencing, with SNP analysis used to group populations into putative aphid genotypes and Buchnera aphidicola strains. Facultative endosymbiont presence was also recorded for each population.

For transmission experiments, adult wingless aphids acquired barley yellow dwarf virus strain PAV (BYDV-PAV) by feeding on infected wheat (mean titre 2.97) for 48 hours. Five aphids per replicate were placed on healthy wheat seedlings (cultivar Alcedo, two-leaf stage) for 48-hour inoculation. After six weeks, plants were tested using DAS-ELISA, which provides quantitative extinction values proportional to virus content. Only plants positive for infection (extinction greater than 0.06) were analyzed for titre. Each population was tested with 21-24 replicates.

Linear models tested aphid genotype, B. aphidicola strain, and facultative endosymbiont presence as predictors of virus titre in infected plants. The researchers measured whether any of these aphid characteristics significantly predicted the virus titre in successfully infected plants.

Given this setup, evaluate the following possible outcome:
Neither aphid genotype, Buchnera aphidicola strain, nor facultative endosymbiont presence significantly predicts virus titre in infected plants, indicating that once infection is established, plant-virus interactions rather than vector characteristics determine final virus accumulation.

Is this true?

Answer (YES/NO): YES